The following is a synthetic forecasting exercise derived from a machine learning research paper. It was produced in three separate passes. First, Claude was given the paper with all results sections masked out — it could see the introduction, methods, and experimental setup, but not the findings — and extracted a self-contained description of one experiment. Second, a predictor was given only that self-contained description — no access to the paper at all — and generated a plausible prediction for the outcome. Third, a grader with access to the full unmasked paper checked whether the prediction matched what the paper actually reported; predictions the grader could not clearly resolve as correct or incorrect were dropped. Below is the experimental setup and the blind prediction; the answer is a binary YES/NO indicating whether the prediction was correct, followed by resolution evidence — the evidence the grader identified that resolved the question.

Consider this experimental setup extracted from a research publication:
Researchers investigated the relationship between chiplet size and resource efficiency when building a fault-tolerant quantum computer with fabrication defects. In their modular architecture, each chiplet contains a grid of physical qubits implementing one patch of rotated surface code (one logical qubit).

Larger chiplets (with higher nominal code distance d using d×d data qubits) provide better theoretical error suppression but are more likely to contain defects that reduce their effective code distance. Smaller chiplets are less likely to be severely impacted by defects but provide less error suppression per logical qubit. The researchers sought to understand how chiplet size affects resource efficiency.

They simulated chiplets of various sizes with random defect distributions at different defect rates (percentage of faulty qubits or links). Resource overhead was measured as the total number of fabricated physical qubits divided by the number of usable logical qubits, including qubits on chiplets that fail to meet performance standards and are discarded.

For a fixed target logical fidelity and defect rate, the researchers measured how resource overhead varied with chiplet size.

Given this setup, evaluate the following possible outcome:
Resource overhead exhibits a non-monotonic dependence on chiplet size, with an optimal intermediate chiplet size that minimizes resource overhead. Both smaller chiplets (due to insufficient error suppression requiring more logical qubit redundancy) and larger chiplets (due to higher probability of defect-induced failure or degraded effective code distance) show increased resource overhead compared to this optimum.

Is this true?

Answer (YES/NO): YES